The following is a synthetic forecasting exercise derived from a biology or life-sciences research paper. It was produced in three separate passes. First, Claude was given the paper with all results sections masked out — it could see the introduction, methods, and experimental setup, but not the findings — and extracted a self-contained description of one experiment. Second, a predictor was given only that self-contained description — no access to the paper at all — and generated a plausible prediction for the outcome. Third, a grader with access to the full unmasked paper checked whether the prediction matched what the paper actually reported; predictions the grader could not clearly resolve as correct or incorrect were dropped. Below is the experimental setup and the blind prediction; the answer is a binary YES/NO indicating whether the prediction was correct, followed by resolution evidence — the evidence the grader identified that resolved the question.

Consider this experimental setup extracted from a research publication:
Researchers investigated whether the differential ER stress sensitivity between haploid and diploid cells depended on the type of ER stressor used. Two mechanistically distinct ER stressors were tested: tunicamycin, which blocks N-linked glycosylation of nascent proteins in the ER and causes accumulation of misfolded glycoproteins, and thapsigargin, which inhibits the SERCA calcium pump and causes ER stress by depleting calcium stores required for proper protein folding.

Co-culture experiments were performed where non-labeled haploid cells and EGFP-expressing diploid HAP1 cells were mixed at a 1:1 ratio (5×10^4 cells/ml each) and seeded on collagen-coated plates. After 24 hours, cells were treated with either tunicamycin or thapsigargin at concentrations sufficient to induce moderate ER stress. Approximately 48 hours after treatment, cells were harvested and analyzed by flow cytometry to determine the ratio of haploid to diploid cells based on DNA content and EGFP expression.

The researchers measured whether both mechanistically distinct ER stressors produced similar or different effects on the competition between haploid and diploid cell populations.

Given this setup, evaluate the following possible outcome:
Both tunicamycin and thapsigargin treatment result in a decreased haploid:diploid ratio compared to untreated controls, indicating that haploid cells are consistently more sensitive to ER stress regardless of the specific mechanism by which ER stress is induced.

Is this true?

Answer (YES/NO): YES